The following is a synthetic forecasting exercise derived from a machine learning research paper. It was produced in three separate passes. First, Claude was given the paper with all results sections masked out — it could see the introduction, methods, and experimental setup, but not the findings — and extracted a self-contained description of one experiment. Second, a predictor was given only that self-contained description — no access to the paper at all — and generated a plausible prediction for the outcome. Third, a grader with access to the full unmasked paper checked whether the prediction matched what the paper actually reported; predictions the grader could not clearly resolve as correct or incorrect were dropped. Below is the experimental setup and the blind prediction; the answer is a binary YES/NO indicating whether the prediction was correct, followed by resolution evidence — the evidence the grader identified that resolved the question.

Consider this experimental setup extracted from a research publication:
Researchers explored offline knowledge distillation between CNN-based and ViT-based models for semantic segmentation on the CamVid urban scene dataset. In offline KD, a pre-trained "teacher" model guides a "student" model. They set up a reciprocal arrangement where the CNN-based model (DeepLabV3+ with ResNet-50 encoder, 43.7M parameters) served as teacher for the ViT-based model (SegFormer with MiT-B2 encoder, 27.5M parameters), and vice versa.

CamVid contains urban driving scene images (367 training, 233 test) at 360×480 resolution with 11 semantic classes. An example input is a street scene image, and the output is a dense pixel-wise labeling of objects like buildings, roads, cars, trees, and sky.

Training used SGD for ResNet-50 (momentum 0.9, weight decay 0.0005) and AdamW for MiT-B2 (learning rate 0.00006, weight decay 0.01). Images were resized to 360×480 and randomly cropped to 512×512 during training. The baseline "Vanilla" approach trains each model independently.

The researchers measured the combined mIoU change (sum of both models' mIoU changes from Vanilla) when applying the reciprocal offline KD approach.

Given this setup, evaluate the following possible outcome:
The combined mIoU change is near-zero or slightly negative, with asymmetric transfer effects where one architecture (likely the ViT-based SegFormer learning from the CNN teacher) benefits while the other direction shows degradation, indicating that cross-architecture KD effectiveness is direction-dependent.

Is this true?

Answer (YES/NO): YES